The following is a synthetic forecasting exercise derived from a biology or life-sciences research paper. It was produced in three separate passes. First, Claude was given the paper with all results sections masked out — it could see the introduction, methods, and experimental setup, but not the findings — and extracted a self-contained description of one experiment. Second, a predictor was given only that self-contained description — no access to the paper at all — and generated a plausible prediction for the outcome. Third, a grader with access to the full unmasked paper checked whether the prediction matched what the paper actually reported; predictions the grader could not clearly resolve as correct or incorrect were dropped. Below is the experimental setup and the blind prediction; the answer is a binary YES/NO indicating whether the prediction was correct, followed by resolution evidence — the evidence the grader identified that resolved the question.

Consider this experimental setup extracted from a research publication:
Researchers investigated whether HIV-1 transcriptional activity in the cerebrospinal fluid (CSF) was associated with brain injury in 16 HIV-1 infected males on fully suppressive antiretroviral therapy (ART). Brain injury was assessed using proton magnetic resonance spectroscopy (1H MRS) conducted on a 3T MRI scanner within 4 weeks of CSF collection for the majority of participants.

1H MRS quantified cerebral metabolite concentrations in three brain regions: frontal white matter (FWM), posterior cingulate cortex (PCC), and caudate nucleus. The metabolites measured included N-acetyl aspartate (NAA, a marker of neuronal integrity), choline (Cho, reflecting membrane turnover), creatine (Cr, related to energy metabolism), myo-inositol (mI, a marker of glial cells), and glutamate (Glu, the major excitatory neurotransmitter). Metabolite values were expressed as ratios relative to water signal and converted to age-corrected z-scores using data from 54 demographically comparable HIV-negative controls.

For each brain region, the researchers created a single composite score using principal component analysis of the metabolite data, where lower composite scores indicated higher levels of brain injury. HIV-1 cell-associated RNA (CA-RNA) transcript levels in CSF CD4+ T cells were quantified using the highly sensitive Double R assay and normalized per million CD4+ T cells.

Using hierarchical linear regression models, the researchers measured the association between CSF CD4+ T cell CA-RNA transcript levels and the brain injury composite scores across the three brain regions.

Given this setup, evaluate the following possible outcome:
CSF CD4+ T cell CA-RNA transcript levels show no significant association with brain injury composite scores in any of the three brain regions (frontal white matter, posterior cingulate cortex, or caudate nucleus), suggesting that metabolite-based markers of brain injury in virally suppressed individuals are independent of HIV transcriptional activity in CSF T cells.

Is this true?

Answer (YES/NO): NO